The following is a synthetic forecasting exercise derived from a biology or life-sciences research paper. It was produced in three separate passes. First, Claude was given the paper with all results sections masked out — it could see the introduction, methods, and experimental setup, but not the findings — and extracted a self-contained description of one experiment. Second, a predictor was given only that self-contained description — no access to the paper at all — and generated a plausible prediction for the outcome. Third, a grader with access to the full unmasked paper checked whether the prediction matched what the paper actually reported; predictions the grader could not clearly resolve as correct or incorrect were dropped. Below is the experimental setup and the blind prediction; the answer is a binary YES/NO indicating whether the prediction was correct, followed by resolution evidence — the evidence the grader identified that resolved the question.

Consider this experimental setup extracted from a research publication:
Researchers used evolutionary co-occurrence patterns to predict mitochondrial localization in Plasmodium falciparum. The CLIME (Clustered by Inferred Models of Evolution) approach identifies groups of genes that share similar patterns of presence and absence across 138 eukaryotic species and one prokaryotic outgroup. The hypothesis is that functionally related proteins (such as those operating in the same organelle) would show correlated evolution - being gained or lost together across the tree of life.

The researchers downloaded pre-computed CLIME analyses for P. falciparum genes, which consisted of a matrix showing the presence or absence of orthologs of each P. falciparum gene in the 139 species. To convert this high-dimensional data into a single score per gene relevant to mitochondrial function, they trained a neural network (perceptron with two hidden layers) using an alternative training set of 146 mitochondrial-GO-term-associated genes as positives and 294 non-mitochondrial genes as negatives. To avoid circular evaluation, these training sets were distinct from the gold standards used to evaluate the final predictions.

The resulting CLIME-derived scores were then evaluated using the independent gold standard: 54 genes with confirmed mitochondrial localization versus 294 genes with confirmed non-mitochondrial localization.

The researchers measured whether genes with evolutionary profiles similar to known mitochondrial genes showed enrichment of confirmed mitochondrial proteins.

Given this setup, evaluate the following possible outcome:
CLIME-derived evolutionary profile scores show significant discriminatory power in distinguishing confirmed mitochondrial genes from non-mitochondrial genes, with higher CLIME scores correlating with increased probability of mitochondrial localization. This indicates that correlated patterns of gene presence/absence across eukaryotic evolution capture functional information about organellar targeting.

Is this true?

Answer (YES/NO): YES